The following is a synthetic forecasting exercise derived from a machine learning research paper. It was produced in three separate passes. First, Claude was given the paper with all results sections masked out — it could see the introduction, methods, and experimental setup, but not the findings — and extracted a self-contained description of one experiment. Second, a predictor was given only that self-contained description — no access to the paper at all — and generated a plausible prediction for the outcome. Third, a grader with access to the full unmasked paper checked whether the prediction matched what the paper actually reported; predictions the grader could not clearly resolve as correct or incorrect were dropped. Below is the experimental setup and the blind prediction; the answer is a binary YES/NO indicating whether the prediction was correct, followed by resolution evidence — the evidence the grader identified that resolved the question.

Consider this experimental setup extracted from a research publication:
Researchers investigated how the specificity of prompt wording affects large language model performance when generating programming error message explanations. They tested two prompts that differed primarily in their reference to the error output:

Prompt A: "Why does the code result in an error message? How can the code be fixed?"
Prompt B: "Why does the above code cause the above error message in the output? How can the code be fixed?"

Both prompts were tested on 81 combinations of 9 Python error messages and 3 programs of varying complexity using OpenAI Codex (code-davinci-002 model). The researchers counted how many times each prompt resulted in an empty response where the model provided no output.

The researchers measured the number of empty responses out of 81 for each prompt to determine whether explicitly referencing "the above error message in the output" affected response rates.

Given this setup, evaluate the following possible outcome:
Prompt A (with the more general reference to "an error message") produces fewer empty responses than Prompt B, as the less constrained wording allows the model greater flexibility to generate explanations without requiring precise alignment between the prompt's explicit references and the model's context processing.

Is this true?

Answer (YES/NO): YES